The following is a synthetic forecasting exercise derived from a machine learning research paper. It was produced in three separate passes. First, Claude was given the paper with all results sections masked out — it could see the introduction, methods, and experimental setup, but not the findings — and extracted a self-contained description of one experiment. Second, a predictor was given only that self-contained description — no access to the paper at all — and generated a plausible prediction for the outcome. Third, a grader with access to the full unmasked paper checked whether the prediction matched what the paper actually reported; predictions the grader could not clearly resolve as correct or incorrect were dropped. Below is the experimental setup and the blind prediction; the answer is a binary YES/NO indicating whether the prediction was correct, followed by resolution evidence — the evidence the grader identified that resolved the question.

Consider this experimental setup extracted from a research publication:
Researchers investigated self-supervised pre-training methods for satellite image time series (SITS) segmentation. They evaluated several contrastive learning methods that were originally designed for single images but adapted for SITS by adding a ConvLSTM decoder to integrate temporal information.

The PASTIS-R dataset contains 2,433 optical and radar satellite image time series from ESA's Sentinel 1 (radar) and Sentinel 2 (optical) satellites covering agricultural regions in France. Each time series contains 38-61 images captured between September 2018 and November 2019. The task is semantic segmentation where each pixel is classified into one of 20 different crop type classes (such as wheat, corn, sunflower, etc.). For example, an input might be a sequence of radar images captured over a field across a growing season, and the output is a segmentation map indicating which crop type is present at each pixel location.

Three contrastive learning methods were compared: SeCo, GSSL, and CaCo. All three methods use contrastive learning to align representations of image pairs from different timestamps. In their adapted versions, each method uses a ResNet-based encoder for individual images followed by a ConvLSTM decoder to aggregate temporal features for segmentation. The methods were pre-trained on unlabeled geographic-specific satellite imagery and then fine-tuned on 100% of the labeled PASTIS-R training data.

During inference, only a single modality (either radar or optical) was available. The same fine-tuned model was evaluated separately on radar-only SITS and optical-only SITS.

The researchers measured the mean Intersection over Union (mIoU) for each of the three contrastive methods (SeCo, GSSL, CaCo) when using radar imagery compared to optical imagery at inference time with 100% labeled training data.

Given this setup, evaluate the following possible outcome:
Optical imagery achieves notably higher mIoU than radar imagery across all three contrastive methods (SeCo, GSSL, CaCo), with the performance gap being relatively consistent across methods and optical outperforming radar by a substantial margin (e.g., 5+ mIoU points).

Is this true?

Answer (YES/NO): NO